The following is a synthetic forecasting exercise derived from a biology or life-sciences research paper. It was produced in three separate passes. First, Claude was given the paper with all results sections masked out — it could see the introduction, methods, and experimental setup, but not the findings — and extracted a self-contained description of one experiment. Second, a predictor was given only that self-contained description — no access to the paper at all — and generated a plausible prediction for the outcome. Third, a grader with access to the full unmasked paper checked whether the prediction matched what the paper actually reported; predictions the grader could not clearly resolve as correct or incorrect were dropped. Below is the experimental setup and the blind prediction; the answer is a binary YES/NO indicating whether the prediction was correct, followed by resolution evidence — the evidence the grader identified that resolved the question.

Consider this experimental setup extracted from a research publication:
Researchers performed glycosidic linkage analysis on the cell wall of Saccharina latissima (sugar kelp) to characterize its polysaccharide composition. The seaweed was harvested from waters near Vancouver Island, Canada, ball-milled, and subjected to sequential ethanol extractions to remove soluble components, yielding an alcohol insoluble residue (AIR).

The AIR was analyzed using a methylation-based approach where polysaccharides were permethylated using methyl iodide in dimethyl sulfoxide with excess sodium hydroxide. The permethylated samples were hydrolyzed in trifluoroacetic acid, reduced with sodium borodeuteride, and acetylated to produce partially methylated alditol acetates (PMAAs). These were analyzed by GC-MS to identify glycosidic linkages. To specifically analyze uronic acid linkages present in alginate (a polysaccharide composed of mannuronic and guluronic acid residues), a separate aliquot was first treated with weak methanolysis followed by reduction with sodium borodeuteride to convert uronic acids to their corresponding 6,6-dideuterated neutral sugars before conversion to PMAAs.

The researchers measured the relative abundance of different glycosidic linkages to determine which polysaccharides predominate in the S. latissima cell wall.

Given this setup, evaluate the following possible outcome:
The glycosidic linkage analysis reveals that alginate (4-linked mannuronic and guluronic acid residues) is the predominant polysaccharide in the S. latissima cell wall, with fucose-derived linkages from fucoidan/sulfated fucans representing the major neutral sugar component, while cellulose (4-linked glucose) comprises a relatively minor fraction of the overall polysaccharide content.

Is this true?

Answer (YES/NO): NO